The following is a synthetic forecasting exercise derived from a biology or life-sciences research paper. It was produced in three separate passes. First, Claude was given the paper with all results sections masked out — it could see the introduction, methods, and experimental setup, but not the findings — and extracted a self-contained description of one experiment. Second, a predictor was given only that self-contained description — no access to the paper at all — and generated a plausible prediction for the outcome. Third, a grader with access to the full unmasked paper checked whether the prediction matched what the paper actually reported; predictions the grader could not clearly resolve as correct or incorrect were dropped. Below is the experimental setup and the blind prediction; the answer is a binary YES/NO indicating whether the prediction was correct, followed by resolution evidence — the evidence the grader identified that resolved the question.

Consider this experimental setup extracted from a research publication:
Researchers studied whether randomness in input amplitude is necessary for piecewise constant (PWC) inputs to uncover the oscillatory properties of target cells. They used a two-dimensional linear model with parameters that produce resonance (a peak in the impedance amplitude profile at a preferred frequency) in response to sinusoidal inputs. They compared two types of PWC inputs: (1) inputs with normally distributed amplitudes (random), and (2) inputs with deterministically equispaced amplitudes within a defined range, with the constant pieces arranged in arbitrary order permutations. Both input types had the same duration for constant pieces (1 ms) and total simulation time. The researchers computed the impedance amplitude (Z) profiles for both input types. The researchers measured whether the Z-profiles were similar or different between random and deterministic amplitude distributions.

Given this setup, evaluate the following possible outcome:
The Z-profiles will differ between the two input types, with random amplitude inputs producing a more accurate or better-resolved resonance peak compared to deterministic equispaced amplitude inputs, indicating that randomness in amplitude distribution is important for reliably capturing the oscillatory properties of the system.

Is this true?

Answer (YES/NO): NO